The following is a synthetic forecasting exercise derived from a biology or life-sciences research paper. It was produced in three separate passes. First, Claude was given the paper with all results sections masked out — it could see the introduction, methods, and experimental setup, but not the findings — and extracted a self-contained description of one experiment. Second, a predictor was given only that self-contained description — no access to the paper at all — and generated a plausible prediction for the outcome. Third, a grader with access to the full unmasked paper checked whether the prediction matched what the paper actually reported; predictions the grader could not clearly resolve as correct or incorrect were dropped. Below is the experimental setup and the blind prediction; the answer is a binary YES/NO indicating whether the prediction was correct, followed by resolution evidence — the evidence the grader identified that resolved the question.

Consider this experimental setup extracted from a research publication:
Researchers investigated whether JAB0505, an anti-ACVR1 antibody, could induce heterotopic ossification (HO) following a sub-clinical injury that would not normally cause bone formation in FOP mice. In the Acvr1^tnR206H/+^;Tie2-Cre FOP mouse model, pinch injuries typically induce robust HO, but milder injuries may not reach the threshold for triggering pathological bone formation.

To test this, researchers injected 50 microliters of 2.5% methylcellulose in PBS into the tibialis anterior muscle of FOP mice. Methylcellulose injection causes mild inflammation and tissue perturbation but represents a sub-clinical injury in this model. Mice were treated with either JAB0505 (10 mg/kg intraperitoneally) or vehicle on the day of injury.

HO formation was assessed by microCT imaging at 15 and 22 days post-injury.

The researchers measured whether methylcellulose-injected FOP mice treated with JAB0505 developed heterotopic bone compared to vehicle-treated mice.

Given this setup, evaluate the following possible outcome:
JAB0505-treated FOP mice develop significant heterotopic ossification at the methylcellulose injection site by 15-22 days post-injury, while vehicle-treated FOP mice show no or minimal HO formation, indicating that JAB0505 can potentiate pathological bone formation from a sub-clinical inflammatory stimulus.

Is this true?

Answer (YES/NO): YES